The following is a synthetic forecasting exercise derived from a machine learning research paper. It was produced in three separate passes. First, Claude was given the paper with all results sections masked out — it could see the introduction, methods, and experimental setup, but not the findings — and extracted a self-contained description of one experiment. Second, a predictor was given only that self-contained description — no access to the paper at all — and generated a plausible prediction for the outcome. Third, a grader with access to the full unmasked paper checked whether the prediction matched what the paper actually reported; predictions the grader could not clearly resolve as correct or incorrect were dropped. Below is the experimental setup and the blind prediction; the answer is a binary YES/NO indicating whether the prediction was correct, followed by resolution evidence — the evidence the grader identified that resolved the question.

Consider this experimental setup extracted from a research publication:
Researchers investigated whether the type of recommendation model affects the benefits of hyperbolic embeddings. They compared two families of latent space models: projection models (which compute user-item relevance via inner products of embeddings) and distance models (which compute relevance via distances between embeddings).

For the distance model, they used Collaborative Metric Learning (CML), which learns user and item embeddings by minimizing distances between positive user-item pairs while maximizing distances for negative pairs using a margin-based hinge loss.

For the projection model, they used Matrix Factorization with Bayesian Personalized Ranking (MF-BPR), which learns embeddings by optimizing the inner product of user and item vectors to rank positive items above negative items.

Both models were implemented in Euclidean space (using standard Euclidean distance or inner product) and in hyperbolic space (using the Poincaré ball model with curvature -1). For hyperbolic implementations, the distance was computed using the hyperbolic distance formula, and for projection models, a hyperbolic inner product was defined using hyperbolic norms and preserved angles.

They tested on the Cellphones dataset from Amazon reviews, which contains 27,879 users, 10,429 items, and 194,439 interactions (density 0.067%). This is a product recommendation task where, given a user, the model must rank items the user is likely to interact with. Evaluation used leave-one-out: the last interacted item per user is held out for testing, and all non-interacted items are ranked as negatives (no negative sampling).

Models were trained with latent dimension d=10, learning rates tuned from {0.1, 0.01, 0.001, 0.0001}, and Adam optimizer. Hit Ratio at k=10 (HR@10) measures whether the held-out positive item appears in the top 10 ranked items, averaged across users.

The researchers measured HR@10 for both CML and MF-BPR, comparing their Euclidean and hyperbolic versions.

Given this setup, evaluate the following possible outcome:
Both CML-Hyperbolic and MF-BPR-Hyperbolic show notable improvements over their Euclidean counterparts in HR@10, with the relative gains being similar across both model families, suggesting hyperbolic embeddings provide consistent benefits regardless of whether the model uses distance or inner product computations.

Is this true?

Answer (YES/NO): NO